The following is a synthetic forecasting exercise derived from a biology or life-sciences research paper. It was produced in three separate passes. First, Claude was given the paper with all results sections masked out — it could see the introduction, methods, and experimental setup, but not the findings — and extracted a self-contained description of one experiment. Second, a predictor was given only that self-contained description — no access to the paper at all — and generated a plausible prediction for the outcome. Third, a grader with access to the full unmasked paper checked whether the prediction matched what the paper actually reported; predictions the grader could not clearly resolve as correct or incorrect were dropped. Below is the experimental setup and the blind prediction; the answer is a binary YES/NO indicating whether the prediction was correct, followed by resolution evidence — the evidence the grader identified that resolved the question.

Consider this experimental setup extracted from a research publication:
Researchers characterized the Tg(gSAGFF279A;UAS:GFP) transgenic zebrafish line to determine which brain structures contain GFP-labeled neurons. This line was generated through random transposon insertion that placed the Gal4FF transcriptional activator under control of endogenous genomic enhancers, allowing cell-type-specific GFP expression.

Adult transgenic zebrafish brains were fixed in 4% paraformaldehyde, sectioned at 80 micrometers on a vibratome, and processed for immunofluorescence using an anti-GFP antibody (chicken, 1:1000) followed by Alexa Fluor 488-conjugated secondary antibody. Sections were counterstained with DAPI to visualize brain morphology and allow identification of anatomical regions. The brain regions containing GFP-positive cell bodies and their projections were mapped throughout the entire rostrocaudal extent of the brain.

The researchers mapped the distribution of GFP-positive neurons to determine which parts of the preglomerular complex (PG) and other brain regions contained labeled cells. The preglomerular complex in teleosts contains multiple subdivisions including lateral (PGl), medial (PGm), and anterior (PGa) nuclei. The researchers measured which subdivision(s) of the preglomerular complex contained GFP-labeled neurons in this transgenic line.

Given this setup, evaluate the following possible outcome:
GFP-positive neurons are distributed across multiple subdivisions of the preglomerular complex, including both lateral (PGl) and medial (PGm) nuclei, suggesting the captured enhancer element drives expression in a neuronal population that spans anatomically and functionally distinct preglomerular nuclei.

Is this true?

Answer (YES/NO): NO